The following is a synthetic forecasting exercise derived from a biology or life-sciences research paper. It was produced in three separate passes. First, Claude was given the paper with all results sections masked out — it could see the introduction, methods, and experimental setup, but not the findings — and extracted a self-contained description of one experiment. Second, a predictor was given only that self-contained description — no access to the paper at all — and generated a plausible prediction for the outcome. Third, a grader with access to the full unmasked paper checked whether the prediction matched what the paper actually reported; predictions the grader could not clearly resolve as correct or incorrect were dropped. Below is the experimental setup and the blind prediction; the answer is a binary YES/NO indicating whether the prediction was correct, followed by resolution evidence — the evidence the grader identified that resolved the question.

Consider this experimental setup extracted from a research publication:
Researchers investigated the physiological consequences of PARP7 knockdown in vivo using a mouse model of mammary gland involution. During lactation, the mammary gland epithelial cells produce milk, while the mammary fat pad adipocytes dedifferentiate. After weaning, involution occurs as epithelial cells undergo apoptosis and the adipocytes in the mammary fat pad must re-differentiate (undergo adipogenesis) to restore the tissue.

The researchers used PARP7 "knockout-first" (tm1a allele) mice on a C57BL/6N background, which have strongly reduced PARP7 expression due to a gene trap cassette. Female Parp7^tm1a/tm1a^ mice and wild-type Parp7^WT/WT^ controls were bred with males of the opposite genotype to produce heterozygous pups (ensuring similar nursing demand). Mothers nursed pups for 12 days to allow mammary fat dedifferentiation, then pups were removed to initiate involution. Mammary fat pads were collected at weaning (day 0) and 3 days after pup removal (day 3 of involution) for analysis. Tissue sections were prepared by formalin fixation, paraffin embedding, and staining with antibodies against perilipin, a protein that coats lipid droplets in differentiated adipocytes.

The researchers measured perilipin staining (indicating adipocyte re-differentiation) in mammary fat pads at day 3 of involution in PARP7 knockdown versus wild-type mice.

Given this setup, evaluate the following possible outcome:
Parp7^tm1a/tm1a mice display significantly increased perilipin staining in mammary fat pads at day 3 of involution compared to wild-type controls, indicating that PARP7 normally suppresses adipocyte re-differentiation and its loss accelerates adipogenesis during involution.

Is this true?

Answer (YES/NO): NO